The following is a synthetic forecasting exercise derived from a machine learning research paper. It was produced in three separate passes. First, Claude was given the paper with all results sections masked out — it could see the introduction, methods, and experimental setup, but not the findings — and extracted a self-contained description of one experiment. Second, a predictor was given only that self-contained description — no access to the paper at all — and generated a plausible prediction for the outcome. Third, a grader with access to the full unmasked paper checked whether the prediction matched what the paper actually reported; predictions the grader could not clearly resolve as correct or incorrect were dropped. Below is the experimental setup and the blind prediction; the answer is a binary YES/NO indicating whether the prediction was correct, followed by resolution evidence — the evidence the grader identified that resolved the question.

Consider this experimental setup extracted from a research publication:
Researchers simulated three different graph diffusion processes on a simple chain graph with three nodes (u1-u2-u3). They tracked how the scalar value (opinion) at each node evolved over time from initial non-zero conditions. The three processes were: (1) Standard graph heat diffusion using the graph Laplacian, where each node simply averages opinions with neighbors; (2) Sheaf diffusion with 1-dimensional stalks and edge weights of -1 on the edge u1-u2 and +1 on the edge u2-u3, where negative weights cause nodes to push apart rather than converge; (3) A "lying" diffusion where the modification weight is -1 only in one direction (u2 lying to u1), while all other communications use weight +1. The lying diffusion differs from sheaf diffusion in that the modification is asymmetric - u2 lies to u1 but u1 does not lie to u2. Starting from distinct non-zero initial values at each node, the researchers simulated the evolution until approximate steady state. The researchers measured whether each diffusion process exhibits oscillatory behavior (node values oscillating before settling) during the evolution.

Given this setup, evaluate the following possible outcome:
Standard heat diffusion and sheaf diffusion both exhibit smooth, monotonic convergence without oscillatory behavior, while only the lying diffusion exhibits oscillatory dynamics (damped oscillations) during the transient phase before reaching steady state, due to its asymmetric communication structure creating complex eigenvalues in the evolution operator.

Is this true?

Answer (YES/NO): NO